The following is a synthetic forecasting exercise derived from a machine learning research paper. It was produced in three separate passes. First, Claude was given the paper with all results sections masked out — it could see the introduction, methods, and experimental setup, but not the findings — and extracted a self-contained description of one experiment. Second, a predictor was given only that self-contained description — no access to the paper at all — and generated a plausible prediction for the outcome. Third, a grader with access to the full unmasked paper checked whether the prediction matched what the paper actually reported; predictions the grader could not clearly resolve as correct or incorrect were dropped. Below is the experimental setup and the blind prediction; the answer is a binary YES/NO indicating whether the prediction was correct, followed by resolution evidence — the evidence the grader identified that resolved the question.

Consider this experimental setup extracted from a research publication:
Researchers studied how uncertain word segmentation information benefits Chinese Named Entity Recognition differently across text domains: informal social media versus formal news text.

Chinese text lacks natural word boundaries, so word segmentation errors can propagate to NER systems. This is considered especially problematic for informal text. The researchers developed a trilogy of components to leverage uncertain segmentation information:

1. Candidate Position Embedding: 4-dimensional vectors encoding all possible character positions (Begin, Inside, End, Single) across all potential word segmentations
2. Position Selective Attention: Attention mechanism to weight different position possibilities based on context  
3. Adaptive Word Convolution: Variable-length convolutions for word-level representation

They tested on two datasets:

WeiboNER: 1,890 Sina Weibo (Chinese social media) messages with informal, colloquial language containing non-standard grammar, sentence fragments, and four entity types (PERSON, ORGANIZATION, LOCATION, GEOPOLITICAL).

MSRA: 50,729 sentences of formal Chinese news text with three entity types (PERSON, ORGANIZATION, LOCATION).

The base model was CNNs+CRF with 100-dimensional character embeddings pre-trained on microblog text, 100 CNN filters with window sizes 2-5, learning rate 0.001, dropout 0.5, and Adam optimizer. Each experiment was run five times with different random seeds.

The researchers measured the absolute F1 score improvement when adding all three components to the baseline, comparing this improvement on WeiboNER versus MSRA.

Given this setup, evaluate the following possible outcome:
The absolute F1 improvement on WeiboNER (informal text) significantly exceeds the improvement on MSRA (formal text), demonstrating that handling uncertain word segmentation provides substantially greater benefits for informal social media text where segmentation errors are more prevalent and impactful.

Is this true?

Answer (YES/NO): NO